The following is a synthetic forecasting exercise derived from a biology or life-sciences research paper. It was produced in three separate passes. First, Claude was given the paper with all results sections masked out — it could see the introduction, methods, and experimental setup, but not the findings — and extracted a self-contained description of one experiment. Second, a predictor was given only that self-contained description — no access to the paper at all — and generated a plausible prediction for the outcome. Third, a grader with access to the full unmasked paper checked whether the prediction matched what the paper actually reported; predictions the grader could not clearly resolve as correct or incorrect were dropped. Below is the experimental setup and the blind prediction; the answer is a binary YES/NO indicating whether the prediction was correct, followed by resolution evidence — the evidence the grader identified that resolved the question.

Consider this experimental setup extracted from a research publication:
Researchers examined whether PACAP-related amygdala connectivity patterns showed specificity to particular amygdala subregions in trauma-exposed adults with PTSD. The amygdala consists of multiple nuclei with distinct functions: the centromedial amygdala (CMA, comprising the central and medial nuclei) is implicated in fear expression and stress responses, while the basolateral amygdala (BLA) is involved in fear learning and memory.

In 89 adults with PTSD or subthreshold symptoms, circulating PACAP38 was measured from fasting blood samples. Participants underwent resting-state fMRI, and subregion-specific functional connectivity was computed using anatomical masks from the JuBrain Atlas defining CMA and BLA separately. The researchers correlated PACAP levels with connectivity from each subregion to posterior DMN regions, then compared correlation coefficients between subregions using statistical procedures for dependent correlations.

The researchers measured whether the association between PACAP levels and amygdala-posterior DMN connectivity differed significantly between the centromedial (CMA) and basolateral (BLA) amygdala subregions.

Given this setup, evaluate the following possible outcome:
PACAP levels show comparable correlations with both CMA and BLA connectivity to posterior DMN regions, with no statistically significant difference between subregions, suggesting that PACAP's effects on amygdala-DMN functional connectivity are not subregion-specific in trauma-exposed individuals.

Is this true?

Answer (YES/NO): NO